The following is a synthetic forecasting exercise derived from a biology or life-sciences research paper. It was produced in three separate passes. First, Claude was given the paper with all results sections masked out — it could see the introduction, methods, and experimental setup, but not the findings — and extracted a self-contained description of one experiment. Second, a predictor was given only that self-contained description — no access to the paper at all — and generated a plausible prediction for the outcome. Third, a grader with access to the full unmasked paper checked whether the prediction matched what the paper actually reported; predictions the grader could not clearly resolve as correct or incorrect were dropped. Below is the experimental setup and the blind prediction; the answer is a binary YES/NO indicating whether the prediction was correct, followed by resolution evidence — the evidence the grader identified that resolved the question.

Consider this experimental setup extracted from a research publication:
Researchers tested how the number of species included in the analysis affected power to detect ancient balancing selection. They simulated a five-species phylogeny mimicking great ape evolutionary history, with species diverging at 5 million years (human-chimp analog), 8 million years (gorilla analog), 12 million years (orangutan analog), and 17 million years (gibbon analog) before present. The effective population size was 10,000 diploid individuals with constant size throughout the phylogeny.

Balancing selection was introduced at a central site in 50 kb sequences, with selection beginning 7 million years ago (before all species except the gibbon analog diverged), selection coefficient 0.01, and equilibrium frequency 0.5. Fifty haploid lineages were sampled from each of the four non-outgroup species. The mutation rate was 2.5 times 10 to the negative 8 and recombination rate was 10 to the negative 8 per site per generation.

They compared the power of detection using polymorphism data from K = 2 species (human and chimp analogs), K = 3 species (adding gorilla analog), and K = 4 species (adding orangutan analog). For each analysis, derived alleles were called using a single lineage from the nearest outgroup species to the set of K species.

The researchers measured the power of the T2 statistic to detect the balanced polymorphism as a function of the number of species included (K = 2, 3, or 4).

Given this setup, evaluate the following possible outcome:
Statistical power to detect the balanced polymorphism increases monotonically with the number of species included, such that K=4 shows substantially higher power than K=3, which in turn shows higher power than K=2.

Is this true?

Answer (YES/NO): NO